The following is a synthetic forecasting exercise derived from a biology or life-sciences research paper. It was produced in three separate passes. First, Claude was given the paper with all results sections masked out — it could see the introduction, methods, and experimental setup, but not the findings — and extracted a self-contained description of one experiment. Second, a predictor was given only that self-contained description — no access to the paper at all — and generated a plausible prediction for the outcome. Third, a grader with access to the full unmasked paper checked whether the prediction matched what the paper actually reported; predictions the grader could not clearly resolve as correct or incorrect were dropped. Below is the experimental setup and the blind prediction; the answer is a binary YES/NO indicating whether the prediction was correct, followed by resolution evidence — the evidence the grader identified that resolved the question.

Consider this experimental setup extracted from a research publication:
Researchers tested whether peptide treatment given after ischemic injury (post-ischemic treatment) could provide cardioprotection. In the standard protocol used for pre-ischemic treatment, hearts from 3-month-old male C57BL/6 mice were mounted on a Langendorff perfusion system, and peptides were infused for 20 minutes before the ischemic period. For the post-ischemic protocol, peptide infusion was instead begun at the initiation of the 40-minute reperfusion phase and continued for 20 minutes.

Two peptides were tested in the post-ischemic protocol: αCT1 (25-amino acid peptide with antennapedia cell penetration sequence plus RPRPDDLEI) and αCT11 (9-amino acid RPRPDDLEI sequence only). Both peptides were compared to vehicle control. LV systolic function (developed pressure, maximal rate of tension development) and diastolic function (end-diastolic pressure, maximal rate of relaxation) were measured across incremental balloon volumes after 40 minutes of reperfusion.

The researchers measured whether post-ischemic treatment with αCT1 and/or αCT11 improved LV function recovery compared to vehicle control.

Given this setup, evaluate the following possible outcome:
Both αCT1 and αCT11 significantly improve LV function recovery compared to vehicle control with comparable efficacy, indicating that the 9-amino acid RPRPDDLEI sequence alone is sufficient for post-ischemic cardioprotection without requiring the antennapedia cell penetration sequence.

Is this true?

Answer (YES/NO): NO